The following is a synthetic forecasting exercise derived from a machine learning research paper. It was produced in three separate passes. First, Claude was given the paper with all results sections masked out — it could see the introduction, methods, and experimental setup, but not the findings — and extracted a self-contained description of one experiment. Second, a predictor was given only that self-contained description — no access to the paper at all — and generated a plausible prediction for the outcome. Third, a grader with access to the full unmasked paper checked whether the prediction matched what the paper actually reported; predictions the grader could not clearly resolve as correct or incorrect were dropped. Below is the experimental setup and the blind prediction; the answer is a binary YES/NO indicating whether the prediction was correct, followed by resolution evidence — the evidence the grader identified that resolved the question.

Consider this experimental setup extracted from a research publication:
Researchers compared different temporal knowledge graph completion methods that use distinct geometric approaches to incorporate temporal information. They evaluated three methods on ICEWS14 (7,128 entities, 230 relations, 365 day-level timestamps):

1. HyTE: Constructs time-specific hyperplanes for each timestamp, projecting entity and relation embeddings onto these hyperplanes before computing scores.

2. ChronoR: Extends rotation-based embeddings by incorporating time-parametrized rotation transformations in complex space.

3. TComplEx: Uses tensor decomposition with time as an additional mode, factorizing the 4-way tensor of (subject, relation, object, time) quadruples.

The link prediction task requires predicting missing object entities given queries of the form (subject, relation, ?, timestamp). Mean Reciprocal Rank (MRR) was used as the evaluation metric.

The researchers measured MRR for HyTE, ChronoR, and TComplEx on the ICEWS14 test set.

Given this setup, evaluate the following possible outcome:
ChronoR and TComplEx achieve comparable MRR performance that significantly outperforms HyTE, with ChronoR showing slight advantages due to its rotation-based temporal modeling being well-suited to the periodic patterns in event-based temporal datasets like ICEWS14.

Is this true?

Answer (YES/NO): YES